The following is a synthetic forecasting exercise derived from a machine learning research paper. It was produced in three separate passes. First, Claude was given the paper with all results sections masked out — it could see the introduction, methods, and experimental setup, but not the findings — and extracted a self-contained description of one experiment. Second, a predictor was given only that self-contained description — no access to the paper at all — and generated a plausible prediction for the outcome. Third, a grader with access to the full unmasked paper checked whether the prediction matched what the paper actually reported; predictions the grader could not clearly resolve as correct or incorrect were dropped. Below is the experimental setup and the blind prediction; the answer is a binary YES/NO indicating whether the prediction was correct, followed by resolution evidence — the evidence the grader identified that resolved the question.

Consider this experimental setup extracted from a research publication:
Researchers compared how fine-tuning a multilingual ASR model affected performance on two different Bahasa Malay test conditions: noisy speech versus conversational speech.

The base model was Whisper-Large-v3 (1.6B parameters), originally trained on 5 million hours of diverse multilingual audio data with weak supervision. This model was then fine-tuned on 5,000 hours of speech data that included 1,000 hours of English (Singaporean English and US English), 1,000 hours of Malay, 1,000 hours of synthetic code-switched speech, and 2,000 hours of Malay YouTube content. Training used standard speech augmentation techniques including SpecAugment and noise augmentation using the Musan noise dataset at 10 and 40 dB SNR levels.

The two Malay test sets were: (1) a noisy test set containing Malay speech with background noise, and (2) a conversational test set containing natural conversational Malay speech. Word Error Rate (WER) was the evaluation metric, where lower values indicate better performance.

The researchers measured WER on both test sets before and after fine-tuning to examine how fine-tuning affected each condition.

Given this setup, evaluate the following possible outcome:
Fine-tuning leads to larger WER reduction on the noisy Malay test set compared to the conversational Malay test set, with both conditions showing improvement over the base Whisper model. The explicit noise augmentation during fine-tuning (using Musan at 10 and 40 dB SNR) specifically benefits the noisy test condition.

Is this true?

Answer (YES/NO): NO